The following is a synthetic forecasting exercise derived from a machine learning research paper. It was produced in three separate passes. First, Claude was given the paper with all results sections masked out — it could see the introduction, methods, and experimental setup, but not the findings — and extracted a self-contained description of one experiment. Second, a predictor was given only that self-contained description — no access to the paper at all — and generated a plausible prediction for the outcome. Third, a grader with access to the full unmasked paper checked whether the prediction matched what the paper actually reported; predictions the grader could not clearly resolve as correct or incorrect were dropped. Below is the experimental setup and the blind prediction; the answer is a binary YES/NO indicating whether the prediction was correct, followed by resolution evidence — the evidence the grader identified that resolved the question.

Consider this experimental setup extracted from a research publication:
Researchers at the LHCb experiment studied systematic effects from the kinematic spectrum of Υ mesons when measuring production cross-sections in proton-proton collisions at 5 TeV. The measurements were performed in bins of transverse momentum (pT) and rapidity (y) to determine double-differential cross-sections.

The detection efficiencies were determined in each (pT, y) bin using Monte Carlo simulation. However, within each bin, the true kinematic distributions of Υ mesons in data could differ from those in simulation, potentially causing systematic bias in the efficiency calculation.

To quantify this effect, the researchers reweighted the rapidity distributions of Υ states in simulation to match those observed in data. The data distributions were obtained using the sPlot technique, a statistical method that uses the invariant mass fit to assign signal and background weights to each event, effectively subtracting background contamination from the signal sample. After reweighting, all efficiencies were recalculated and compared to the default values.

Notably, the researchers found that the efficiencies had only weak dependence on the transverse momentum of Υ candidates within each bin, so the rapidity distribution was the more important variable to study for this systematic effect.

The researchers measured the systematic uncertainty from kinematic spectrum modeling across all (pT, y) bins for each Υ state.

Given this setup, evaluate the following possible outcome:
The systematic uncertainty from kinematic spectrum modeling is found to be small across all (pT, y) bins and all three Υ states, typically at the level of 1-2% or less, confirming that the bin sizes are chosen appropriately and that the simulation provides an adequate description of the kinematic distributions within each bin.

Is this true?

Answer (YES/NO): NO